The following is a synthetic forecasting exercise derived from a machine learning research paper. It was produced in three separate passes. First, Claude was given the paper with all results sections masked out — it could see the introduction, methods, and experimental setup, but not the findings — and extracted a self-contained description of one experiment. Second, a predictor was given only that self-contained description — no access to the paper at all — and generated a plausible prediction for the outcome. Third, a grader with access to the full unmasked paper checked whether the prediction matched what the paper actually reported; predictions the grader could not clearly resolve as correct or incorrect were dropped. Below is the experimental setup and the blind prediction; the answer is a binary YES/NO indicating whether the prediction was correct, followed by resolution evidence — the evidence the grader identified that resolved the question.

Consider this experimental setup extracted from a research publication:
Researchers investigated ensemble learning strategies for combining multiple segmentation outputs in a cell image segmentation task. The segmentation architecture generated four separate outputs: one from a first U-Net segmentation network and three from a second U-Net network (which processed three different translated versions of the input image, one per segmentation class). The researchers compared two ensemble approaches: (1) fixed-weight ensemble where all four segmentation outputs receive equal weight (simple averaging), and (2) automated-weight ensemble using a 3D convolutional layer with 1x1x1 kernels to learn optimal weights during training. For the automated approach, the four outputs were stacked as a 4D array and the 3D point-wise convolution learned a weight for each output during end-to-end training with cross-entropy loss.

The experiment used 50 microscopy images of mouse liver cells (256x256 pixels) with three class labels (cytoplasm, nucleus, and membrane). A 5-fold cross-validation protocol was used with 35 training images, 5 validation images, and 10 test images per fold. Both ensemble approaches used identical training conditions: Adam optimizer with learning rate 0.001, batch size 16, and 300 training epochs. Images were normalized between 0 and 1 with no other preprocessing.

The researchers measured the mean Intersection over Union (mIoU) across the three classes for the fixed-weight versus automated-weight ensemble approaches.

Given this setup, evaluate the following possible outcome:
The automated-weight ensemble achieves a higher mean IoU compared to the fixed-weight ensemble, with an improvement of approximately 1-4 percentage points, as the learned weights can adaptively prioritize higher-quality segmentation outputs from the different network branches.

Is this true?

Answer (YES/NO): NO